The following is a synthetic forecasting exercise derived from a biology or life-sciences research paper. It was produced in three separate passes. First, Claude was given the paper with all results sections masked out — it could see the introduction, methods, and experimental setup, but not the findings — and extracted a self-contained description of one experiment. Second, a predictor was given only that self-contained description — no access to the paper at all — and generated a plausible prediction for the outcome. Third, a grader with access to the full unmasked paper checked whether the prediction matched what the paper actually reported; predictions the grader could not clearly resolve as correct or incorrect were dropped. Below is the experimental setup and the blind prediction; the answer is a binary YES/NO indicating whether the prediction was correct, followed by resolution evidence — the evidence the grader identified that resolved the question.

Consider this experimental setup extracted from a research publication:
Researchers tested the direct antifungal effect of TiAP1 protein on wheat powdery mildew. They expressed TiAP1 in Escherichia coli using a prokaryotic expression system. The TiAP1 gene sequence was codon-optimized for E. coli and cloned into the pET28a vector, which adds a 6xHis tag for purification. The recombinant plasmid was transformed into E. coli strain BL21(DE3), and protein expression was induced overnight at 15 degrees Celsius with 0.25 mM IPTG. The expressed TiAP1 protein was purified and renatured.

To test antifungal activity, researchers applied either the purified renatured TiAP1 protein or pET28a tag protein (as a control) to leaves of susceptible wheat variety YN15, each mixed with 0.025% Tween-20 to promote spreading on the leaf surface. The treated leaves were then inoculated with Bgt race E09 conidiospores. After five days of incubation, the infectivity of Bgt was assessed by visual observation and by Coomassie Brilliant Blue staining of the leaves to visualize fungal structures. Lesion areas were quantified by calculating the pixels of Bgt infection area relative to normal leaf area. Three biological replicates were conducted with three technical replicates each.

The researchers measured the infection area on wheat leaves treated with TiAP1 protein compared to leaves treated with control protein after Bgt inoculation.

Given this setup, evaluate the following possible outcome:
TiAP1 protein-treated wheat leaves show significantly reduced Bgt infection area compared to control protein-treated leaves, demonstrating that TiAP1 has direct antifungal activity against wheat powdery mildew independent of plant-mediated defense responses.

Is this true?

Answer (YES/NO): NO